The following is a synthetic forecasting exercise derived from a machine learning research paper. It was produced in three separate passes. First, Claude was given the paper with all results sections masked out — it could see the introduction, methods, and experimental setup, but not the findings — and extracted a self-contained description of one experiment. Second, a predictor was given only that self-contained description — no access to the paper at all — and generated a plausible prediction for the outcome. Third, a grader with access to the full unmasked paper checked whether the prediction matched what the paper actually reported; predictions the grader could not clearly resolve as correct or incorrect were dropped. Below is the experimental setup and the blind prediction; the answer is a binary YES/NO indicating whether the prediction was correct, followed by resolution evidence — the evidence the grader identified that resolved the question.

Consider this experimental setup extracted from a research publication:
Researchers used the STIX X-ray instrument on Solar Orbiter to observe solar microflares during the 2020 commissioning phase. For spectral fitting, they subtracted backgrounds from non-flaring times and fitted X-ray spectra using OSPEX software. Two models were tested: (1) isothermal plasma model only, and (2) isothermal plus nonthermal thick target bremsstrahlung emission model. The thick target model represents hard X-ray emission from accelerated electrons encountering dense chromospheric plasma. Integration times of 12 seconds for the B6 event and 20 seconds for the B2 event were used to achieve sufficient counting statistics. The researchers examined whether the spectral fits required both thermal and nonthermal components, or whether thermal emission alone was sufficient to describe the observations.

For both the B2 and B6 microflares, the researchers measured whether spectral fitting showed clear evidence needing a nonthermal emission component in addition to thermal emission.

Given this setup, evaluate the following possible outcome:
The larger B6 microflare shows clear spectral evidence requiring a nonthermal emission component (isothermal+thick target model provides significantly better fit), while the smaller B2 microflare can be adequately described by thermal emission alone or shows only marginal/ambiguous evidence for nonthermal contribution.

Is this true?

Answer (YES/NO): NO